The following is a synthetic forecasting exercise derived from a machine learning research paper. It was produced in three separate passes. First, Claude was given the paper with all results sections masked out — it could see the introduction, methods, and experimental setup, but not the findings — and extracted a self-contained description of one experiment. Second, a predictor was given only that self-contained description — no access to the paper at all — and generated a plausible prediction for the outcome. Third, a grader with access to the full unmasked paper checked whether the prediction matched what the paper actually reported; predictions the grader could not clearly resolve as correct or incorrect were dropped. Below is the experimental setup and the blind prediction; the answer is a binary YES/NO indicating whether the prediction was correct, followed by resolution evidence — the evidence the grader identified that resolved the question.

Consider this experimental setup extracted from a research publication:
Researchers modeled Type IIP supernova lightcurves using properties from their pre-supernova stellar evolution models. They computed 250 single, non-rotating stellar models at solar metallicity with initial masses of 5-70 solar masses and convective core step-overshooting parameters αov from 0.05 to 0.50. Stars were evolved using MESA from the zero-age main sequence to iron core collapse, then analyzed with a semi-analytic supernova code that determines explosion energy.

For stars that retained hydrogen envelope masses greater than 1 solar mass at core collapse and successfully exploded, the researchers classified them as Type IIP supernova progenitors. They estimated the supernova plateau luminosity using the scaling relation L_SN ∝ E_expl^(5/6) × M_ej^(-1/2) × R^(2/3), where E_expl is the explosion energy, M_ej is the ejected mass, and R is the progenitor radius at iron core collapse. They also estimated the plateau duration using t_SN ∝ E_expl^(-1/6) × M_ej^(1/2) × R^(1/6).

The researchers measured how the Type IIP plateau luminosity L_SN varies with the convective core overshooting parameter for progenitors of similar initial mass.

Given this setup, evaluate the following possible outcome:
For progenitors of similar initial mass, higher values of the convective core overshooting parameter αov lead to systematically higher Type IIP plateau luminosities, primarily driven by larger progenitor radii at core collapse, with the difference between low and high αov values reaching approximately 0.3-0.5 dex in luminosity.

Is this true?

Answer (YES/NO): NO